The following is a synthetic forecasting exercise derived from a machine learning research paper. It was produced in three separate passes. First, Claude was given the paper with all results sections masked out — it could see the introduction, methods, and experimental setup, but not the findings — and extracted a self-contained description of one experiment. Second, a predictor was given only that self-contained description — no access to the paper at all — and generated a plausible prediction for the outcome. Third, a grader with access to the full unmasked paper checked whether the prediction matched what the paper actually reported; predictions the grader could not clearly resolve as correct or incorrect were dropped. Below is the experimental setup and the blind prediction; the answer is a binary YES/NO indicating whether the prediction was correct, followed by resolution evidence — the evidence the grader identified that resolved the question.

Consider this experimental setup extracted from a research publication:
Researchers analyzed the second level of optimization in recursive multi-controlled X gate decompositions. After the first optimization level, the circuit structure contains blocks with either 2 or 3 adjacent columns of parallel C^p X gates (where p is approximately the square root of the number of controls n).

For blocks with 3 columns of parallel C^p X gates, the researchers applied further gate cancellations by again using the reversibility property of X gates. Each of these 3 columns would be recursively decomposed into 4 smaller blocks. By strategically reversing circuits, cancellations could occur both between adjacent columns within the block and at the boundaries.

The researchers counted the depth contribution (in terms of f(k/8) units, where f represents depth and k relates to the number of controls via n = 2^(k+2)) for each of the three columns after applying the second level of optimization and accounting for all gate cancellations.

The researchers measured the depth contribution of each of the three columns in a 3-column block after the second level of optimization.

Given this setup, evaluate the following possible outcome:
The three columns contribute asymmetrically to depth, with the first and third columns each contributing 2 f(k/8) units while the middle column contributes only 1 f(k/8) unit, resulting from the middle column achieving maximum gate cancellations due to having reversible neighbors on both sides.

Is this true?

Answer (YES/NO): NO